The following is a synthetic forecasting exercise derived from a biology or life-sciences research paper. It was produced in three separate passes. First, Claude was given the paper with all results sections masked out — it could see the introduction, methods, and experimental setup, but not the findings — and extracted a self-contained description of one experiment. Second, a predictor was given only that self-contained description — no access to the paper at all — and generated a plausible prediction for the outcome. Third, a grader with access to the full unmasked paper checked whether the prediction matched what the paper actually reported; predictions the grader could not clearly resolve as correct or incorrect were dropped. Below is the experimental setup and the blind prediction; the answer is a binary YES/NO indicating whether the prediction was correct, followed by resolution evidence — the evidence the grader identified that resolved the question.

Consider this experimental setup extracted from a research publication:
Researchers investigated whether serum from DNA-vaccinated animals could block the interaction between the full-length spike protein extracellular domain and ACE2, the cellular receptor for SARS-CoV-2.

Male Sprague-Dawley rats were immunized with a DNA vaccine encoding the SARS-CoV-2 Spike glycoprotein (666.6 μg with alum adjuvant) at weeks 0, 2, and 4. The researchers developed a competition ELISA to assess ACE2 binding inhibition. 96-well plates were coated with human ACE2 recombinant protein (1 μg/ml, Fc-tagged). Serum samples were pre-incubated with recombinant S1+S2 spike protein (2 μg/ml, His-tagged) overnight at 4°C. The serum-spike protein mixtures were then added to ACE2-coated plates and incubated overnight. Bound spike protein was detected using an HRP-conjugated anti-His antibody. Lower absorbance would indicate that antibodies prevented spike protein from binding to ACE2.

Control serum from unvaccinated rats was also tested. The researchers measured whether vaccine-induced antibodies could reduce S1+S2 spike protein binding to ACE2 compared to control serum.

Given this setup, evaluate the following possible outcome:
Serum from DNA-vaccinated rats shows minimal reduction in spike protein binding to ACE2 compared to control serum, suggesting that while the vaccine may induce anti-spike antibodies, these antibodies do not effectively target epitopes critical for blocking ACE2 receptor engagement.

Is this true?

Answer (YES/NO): NO